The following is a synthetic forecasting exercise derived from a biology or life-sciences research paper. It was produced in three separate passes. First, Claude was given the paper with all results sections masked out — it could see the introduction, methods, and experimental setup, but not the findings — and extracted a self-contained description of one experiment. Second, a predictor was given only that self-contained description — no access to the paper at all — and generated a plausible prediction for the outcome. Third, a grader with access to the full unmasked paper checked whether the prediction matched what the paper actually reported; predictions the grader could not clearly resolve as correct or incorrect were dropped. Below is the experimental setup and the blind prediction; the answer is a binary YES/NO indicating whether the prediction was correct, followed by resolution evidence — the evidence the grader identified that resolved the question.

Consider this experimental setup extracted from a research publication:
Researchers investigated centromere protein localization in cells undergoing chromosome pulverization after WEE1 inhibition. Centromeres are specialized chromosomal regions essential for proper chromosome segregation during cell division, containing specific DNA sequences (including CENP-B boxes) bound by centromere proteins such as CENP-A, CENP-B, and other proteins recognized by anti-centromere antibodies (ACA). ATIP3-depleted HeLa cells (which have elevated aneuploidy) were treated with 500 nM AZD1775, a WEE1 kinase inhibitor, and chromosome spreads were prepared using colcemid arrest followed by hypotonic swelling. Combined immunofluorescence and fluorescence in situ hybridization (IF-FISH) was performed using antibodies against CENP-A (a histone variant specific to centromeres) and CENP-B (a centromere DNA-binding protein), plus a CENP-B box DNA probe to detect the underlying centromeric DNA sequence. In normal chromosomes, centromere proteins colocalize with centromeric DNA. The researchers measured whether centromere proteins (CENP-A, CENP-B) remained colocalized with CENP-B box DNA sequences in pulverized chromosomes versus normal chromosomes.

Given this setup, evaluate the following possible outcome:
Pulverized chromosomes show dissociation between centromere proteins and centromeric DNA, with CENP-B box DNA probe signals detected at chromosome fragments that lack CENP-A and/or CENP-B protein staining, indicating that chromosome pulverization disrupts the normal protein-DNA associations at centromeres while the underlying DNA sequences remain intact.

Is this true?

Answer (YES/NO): NO